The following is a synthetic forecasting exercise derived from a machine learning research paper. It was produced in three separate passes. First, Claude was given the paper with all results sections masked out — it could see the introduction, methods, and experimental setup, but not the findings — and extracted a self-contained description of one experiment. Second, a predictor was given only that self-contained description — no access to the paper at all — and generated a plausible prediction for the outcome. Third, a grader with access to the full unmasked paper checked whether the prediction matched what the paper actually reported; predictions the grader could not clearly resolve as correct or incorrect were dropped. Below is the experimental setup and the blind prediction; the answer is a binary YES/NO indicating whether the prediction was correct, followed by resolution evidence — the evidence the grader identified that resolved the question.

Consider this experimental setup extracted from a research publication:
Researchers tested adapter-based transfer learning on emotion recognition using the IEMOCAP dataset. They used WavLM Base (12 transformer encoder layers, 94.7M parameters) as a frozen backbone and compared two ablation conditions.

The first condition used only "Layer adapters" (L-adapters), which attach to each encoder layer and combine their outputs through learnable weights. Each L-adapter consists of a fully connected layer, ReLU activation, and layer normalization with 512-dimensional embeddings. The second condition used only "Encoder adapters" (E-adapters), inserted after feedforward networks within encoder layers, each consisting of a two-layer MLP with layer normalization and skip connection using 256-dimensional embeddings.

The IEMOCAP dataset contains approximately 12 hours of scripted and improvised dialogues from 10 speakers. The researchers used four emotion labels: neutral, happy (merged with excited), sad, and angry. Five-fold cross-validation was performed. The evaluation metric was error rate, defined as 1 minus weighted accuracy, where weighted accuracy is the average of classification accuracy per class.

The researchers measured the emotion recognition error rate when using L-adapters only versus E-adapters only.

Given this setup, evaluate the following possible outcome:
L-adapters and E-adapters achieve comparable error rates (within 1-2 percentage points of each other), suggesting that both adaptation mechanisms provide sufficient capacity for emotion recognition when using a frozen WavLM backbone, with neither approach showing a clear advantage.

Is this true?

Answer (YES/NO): NO